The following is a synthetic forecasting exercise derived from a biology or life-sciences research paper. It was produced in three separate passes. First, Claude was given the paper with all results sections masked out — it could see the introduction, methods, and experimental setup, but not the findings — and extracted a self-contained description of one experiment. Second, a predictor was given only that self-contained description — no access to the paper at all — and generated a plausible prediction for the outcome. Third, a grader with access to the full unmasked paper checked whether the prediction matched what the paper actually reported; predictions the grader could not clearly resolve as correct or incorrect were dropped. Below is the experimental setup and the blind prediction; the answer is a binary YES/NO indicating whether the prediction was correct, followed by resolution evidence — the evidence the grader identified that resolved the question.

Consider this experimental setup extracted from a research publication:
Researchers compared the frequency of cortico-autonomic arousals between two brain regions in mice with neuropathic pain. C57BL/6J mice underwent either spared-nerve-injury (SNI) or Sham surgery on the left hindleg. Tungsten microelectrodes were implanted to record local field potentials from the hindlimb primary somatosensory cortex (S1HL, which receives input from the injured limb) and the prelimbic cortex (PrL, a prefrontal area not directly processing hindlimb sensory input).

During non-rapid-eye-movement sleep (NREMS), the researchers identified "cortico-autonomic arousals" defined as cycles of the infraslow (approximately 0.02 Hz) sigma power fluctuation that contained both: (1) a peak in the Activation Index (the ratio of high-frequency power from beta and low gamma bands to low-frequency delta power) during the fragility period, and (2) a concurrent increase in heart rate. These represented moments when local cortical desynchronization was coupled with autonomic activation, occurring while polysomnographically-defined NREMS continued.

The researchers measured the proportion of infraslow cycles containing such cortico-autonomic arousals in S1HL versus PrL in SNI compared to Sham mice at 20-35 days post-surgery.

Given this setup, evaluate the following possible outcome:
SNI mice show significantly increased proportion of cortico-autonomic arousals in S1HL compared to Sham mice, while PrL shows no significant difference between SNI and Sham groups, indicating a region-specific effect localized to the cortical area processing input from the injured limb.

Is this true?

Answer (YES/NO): YES